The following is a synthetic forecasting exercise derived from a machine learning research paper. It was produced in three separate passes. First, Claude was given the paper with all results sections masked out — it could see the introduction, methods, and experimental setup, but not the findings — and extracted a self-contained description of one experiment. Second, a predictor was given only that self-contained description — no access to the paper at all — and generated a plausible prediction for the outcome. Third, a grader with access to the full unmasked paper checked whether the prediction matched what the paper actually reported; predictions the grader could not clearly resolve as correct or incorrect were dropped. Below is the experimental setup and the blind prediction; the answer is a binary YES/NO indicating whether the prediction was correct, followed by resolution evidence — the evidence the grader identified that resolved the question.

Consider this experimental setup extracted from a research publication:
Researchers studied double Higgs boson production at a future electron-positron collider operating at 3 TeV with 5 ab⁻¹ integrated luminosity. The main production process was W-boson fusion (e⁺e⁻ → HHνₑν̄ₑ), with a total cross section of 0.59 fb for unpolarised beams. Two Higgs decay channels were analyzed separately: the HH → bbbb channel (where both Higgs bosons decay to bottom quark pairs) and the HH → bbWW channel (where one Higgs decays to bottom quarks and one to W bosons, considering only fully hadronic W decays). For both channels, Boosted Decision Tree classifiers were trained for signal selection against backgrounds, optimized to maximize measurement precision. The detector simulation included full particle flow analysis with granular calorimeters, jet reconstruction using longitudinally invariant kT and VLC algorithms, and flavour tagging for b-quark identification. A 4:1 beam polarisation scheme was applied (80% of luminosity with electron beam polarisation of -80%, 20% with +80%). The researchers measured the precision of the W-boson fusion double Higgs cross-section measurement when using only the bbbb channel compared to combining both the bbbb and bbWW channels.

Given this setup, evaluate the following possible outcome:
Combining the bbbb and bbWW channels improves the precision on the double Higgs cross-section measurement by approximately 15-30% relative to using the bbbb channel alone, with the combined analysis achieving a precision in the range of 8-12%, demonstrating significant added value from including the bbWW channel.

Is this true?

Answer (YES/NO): NO